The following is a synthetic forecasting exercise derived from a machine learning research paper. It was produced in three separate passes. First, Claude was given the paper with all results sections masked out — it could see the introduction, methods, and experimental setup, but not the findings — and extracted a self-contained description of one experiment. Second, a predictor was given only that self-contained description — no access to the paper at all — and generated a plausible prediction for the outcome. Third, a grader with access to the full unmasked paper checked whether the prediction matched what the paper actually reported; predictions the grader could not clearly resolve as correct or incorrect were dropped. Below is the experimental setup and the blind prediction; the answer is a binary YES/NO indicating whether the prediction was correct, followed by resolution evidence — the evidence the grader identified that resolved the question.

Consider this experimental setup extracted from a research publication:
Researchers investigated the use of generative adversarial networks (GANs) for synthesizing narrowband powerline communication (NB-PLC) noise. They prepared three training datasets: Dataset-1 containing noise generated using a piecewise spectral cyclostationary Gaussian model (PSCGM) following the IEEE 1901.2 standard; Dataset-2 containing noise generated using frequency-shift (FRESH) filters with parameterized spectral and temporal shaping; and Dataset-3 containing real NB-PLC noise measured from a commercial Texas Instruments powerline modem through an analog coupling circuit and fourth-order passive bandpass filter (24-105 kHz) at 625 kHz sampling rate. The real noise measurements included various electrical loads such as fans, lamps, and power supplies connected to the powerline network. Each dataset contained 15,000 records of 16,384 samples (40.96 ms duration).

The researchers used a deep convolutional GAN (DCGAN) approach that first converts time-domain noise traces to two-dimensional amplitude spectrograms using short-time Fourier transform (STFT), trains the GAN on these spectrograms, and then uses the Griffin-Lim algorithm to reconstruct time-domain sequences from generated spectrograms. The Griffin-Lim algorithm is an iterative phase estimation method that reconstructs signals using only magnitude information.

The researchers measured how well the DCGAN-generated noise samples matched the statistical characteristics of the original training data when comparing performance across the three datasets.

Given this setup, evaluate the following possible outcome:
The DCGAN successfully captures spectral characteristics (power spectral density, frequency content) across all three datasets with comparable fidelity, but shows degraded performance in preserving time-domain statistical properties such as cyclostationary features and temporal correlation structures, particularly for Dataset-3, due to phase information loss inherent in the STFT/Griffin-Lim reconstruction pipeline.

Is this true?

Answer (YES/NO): NO